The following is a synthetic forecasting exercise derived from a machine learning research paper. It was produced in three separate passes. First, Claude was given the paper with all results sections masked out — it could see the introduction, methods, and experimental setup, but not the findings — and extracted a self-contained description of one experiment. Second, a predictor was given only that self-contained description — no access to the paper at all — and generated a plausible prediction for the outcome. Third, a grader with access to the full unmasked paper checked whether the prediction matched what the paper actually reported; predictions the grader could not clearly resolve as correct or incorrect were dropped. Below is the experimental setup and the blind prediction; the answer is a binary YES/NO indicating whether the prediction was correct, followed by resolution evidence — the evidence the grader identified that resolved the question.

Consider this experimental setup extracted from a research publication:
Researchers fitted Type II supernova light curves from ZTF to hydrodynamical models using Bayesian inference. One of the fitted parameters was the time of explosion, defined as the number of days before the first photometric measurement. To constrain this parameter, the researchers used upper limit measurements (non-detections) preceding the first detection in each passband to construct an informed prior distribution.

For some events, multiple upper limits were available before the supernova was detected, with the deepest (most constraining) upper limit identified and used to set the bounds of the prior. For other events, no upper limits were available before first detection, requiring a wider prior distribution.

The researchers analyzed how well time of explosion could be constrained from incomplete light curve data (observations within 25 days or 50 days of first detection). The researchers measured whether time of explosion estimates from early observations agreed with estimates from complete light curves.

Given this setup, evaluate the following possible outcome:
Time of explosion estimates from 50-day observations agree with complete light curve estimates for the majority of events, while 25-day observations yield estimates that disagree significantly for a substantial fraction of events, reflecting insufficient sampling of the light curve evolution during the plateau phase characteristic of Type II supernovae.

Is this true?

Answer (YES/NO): NO